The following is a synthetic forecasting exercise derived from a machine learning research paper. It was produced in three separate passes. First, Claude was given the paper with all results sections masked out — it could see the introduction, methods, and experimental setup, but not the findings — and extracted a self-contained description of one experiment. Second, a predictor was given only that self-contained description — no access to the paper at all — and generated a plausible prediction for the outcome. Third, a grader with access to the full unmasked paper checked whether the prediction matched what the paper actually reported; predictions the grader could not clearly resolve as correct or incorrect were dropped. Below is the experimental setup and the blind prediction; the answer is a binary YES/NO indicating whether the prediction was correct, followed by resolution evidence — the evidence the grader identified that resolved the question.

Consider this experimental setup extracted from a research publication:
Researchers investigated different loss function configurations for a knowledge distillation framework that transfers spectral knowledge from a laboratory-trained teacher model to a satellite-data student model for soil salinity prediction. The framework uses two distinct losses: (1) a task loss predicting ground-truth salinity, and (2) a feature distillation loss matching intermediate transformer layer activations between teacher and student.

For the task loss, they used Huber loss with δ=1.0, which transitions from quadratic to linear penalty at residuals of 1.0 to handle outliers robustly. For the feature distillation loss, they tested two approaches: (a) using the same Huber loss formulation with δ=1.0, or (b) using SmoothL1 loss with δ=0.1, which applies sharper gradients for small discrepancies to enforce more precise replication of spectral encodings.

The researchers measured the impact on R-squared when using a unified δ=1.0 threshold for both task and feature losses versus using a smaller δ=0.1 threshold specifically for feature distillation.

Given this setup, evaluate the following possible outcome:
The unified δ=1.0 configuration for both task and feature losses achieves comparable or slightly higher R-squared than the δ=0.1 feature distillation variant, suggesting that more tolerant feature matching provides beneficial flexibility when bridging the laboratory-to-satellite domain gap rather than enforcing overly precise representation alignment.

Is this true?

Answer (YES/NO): NO